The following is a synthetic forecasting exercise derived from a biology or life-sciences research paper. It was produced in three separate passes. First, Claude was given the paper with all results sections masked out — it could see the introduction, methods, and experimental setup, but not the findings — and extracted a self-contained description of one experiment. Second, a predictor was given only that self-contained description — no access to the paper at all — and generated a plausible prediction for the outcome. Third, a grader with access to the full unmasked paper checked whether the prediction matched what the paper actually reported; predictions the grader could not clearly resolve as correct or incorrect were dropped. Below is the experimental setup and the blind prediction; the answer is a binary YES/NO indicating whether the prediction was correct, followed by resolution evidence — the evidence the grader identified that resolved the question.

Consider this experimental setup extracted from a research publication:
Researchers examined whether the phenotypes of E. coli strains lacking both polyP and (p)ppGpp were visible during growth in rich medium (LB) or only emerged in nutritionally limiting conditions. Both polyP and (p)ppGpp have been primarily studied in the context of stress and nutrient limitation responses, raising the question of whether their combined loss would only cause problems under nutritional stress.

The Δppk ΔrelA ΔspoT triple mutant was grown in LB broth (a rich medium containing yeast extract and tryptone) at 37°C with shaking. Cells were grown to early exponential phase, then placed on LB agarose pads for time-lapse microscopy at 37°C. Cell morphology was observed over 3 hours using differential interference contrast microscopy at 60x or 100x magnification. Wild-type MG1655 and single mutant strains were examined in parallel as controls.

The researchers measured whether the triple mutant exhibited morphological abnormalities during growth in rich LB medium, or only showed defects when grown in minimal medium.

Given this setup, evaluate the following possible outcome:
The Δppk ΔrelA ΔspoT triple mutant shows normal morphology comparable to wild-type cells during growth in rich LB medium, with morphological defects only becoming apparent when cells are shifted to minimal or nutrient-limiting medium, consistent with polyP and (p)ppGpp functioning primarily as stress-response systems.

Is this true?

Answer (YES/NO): NO